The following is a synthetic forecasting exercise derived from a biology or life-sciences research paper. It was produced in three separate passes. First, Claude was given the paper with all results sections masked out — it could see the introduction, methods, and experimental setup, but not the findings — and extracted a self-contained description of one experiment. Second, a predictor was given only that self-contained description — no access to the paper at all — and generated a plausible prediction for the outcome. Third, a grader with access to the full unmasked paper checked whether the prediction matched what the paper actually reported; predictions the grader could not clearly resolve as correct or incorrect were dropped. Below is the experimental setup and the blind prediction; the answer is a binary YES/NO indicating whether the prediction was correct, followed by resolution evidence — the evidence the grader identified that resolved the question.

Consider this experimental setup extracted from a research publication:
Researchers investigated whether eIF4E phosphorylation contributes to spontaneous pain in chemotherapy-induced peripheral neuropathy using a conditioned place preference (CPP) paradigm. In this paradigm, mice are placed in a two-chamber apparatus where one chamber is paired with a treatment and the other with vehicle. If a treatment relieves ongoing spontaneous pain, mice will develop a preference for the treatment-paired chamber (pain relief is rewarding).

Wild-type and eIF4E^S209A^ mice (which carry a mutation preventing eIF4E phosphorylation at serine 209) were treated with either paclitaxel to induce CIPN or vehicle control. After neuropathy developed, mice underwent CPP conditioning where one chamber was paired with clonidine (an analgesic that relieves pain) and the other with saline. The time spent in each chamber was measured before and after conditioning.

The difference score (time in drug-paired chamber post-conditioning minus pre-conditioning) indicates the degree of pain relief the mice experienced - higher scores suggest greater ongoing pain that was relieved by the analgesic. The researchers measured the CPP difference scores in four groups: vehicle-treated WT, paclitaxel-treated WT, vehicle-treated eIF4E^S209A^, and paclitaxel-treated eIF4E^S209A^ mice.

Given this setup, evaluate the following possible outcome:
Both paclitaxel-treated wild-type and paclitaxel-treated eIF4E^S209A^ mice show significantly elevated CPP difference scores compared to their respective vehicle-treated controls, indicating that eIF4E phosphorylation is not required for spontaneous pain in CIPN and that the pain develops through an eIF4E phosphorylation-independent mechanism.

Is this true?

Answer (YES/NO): NO